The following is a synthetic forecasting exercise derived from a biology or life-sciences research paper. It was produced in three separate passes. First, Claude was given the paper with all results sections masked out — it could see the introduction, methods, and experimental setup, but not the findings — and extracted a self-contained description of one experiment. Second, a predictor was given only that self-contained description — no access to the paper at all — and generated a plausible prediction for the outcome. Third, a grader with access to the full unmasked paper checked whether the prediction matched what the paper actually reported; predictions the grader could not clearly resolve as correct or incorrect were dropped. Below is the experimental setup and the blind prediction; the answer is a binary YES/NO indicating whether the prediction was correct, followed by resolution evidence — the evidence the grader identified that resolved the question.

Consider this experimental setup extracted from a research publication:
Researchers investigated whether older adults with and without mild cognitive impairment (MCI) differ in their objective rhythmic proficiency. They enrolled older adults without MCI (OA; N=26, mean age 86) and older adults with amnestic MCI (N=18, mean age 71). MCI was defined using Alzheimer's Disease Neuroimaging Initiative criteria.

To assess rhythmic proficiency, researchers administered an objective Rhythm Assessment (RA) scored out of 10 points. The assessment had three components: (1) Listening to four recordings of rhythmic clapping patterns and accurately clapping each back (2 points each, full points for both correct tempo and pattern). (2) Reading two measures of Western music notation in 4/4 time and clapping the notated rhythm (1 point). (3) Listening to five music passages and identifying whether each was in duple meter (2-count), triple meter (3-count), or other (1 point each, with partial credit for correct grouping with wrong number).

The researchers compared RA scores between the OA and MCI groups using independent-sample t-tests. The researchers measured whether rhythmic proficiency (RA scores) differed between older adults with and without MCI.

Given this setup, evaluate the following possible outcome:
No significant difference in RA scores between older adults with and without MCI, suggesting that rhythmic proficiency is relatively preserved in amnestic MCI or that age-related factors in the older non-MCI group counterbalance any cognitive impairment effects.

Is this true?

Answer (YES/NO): NO